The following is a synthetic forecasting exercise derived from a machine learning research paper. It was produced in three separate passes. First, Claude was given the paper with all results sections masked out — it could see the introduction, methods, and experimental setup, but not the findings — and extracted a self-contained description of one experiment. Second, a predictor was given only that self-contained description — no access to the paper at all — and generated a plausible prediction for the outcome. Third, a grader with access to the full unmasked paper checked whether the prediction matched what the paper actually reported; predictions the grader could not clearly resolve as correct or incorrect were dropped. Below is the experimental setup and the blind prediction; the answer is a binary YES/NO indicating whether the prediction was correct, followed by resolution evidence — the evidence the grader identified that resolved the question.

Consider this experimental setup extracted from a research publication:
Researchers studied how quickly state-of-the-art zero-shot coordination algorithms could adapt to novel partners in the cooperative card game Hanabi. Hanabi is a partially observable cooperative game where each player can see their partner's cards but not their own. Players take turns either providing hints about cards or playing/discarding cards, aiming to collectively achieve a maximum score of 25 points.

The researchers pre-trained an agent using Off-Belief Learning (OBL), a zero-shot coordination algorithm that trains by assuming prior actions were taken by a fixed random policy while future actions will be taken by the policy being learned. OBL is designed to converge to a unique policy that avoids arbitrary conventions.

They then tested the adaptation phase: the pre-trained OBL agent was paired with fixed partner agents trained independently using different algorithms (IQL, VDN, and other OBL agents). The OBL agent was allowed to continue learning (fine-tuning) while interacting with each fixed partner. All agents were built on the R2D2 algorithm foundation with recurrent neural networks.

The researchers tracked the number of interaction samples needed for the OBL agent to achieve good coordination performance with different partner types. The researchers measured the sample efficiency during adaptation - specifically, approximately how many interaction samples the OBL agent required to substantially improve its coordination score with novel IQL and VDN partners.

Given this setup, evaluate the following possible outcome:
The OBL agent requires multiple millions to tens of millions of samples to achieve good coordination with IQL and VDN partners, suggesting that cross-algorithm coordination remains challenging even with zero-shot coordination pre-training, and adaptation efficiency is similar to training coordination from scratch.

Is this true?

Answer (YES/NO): YES